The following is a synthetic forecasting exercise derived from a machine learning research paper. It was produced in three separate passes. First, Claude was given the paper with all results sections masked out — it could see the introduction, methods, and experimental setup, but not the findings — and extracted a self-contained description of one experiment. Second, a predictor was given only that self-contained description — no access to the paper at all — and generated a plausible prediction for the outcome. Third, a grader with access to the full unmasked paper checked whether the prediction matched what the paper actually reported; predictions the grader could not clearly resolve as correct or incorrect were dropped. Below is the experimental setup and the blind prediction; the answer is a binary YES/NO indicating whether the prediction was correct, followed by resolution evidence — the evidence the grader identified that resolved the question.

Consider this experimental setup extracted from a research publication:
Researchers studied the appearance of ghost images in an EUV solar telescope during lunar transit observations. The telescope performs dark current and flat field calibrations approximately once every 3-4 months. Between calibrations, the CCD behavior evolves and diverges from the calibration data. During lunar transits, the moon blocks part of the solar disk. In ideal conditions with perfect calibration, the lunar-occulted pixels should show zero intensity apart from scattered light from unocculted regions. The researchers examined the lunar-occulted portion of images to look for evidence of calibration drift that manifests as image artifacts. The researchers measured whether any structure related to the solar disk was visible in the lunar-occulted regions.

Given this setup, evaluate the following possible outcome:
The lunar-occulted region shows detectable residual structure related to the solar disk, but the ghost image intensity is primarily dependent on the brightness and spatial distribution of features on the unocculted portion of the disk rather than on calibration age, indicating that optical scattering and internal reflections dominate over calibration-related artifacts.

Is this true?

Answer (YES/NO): NO